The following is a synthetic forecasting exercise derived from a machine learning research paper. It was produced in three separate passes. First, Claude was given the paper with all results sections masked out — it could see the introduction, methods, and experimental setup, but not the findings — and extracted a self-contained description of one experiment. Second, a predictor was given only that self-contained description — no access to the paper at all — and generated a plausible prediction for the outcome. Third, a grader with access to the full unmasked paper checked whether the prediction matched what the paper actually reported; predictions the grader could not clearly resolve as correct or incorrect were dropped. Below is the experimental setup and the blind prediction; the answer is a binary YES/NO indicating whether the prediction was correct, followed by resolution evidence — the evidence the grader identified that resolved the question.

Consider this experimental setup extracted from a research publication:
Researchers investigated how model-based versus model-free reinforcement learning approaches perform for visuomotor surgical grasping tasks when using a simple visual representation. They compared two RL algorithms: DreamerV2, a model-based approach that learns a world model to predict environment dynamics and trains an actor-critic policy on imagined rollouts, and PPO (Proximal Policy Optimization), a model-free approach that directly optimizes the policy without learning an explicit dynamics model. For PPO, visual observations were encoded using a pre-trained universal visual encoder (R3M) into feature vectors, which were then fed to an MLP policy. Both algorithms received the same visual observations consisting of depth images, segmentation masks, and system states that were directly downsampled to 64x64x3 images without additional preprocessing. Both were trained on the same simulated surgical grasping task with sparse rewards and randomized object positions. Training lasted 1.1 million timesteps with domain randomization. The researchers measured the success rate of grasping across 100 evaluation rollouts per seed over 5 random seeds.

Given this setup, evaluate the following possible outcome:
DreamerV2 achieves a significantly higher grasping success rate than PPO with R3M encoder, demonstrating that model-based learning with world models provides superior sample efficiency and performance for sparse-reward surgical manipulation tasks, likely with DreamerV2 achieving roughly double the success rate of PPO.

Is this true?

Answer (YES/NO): NO